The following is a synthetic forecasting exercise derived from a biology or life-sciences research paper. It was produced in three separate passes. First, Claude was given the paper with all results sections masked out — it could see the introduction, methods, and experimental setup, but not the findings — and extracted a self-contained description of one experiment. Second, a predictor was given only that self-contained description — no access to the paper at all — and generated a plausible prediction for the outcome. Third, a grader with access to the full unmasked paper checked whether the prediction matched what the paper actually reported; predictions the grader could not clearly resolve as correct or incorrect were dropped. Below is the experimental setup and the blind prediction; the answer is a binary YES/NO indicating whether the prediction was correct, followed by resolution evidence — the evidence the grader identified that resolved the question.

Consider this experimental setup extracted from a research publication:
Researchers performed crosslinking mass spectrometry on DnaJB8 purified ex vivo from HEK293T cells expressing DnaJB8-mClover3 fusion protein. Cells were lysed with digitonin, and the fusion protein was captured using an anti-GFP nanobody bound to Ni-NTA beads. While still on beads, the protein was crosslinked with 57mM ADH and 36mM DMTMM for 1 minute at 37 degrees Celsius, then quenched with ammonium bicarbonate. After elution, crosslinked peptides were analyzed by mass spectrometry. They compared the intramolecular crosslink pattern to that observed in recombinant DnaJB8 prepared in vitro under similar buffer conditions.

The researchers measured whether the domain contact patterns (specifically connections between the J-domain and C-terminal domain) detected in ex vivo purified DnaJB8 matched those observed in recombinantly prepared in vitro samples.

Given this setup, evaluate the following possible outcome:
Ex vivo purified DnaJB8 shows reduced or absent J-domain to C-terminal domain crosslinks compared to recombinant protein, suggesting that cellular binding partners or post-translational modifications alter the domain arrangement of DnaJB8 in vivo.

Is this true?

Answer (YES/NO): NO